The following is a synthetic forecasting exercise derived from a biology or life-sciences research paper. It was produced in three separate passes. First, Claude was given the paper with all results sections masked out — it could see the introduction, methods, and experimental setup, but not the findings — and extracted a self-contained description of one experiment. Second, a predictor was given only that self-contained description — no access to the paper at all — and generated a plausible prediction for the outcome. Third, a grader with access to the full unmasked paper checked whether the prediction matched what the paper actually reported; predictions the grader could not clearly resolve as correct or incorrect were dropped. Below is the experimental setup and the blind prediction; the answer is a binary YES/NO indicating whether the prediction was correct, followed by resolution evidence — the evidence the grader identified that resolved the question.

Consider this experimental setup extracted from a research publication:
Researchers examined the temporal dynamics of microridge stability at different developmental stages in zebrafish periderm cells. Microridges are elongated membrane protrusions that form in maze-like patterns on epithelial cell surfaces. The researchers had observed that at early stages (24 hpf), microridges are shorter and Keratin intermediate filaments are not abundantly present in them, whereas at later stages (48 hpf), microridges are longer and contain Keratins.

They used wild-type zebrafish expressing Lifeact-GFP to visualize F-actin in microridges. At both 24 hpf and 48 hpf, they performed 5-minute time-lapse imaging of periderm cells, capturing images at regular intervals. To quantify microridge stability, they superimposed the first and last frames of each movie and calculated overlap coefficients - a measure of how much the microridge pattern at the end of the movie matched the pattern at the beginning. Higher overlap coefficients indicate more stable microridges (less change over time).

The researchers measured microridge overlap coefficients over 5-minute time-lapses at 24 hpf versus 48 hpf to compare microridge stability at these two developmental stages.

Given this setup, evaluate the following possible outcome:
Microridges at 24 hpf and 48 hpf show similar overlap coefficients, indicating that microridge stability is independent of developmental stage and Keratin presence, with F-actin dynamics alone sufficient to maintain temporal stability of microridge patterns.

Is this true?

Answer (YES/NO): NO